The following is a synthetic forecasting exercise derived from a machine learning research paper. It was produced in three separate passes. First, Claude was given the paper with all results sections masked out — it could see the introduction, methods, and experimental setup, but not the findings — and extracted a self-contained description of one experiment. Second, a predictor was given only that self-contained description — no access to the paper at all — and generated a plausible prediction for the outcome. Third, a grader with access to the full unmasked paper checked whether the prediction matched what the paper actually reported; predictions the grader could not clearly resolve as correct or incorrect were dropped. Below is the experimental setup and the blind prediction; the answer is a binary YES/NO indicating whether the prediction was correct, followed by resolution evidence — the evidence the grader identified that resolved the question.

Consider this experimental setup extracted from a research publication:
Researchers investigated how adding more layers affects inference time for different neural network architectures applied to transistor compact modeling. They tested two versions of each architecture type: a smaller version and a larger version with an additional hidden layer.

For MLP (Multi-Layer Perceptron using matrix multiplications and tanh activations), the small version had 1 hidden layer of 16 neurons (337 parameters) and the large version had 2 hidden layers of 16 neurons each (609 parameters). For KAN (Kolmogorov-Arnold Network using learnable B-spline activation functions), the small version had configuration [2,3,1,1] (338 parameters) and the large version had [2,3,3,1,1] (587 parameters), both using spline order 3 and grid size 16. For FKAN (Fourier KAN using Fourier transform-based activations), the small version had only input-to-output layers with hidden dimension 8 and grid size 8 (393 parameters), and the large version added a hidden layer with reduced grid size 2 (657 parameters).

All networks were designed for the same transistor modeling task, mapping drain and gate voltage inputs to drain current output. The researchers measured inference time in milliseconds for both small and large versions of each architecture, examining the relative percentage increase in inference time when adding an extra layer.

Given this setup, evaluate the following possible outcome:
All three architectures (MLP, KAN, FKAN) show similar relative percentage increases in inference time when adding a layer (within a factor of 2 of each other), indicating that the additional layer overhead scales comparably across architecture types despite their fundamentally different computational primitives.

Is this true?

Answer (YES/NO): NO